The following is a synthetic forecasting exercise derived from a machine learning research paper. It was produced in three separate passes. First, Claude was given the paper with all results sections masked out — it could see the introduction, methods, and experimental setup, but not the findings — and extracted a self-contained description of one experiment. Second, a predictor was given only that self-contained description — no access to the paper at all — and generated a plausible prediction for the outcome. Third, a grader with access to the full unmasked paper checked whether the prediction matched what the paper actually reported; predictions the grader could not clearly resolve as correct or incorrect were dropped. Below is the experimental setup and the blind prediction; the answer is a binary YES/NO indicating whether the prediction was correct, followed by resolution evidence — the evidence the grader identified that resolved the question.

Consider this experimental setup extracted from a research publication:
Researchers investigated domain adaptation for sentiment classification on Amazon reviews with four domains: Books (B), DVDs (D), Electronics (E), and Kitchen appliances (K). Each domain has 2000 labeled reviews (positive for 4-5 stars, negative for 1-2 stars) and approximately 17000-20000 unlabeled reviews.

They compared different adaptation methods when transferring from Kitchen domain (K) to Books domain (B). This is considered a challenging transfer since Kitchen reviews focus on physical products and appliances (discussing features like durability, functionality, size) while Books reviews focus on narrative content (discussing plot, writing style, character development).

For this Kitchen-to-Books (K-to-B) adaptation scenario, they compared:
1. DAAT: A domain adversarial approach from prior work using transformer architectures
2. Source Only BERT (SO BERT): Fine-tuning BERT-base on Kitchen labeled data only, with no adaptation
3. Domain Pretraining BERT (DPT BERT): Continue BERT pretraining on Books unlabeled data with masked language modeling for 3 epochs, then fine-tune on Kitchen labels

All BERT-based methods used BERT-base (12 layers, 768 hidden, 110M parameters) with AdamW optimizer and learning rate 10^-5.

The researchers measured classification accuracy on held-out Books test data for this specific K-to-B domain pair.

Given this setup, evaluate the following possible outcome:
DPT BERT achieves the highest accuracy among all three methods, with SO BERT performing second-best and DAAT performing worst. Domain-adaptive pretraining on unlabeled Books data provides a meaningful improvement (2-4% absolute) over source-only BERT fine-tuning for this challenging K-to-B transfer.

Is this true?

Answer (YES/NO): NO